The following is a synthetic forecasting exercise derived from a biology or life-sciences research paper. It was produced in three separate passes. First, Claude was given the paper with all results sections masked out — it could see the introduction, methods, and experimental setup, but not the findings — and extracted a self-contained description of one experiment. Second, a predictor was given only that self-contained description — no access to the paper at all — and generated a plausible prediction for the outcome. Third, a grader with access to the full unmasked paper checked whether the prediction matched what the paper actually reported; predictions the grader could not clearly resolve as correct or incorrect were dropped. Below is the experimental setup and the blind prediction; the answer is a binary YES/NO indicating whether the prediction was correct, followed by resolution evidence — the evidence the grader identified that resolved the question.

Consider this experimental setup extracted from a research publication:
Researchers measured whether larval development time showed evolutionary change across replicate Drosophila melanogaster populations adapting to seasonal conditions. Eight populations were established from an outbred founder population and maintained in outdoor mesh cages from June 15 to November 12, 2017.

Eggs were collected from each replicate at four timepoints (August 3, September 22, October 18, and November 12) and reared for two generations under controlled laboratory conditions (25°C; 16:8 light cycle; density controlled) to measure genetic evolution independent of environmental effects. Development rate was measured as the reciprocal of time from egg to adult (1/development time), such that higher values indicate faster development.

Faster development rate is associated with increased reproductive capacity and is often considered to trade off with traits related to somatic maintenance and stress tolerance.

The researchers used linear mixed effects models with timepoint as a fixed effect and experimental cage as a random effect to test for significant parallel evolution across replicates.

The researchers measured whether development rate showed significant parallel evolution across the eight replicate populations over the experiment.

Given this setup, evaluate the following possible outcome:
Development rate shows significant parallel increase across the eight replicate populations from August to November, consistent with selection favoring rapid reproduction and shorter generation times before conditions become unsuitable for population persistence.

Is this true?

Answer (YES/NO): NO